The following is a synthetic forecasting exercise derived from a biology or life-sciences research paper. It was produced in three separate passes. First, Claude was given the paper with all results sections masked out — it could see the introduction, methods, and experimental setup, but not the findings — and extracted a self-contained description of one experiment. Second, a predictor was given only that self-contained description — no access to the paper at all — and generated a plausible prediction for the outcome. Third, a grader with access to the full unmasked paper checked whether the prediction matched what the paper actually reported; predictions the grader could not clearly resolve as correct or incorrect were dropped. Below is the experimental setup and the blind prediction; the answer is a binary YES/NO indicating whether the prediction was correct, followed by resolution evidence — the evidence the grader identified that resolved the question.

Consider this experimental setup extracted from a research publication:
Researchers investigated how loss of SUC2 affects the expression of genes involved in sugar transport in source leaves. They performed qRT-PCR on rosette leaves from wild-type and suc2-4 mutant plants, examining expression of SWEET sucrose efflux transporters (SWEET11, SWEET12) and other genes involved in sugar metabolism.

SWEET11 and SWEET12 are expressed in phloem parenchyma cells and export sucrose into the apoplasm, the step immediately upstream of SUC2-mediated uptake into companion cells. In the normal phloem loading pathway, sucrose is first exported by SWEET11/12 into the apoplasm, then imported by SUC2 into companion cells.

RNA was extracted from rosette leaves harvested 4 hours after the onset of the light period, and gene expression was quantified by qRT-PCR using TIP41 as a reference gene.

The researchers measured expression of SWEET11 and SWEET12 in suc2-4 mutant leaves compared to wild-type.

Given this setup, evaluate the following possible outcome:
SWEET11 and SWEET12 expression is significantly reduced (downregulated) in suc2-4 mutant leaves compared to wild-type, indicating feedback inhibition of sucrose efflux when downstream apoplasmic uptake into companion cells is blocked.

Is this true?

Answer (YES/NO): NO